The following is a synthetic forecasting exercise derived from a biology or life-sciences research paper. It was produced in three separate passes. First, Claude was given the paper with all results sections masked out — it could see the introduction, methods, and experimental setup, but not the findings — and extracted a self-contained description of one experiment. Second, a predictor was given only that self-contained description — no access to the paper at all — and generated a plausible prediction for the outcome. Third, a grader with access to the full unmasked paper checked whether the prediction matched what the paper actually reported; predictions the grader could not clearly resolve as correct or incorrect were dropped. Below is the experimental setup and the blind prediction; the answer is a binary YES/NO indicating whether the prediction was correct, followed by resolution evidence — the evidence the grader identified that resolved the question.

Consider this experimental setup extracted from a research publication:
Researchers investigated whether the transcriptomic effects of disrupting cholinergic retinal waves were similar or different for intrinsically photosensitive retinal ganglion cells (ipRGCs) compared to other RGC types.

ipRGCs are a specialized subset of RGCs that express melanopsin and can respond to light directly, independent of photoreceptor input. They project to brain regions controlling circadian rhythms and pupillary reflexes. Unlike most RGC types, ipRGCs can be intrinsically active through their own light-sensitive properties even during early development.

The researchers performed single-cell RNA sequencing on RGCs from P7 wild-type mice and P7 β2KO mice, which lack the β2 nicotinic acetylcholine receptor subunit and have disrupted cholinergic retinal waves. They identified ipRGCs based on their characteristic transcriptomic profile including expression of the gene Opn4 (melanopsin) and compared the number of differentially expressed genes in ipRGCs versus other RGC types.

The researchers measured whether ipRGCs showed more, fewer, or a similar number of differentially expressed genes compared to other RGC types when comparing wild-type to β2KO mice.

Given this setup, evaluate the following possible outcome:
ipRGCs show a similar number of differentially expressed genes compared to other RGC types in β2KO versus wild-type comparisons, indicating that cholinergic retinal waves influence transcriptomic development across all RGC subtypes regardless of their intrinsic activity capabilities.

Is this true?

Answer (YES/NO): YES